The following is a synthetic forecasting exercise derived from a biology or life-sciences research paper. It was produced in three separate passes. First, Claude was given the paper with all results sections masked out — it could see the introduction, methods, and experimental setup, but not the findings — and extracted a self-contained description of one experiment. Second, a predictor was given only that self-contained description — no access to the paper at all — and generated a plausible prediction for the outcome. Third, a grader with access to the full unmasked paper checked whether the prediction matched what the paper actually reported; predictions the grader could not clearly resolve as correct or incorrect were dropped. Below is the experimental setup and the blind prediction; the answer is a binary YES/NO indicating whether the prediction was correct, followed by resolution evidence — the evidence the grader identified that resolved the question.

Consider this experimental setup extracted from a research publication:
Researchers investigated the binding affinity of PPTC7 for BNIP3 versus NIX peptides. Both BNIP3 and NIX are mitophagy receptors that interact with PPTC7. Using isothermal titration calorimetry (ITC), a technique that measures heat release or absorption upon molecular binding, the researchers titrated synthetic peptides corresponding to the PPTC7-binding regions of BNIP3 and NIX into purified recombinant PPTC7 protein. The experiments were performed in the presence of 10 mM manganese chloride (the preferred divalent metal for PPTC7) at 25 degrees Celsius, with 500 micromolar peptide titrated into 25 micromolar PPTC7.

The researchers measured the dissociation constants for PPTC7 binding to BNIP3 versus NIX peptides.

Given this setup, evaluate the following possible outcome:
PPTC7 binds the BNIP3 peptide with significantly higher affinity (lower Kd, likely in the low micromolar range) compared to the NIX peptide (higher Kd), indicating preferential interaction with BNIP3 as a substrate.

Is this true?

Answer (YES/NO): NO